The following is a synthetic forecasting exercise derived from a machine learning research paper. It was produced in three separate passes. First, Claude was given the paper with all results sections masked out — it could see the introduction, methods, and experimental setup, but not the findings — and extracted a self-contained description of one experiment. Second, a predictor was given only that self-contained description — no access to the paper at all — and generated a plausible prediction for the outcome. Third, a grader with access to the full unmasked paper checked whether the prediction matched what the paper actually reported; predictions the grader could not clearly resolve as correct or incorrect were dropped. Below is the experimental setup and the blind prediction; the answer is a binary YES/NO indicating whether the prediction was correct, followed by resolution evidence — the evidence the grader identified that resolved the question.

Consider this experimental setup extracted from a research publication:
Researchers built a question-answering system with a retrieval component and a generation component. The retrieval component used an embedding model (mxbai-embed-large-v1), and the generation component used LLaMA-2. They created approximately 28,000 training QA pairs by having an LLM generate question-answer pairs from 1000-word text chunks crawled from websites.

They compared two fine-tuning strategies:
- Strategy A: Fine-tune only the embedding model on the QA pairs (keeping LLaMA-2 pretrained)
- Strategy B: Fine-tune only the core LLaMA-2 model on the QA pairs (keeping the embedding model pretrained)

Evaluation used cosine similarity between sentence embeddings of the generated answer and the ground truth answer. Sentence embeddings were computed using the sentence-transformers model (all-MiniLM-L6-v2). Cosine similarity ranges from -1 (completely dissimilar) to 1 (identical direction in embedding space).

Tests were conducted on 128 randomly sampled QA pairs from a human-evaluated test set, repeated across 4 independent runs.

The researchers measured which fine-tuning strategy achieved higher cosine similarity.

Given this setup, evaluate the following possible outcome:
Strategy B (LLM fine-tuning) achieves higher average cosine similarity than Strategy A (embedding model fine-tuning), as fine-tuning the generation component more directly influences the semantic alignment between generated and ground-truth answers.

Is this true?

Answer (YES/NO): NO